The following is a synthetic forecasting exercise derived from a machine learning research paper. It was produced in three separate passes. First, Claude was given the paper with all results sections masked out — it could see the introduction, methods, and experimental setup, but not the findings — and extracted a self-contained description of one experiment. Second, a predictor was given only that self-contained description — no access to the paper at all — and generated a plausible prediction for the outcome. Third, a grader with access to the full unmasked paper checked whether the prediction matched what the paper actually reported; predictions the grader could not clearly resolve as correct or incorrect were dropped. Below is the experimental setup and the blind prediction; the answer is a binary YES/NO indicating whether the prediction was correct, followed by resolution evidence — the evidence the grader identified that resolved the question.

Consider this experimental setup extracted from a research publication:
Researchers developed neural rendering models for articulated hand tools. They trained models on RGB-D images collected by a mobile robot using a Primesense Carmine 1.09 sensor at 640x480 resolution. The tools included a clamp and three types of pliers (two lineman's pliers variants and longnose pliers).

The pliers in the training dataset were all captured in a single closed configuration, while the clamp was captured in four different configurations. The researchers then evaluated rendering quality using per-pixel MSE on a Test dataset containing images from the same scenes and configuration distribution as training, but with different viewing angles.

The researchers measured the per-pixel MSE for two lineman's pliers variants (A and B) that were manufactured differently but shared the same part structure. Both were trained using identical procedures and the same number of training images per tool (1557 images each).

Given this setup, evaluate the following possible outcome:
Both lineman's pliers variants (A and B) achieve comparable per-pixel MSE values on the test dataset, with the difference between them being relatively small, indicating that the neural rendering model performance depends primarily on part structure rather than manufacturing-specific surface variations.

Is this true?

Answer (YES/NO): NO